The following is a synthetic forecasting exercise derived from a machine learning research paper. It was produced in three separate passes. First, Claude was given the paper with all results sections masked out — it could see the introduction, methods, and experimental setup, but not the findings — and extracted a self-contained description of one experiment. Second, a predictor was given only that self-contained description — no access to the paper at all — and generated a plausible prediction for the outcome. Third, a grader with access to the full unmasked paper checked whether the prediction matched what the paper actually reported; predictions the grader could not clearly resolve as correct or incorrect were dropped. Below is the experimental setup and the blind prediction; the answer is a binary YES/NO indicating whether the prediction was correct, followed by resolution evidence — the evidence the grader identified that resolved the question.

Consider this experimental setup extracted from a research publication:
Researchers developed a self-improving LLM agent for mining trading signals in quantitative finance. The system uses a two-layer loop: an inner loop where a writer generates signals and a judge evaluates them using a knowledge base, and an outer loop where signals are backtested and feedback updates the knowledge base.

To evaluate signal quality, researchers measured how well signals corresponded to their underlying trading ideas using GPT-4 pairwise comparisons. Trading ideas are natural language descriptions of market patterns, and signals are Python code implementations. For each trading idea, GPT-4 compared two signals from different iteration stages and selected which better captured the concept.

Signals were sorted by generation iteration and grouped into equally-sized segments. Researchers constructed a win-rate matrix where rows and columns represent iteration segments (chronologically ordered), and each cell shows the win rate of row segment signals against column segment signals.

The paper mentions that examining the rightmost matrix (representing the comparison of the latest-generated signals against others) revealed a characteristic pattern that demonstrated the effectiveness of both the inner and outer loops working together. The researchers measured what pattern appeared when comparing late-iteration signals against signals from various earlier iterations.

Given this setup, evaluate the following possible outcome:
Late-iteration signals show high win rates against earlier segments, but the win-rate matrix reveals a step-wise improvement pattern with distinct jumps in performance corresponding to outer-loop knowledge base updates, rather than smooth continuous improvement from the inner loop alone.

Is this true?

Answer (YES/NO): NO